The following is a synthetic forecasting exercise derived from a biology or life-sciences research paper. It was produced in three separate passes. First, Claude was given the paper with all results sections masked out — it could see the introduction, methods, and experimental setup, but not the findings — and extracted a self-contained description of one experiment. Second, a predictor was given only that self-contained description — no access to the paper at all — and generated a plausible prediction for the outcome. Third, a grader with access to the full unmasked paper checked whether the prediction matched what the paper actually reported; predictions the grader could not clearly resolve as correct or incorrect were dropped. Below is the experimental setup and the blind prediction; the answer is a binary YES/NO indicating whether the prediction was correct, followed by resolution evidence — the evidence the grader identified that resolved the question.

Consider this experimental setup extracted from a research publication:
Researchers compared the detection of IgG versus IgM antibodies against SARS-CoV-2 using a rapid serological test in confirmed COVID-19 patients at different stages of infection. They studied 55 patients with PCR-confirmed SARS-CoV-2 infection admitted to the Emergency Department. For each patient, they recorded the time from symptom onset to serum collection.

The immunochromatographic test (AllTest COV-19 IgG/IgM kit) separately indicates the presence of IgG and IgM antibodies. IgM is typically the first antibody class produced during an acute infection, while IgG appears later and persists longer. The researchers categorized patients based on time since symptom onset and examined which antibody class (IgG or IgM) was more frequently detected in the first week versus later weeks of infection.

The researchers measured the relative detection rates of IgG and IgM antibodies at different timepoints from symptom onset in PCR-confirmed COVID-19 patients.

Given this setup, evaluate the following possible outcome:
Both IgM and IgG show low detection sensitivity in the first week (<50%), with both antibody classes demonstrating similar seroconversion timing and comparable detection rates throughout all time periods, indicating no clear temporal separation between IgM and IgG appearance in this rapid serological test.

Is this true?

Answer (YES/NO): NO